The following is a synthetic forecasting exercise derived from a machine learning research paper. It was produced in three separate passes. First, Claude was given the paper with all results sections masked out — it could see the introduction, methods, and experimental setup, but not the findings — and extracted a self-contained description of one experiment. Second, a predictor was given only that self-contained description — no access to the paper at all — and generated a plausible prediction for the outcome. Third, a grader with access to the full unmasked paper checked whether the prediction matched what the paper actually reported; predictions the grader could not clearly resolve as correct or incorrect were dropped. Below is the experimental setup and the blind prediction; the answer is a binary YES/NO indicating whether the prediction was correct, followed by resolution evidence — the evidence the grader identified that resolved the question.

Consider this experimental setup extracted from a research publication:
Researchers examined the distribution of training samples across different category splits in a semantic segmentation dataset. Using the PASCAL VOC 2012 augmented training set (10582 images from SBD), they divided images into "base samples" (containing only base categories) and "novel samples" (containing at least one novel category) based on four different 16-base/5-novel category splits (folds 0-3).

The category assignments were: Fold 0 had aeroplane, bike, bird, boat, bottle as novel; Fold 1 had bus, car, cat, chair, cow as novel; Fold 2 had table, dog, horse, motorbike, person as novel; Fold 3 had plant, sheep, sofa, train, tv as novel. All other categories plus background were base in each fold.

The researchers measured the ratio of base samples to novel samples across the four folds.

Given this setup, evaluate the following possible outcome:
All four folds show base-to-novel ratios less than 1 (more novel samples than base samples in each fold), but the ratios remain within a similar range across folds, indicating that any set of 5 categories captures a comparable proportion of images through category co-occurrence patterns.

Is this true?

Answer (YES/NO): NO